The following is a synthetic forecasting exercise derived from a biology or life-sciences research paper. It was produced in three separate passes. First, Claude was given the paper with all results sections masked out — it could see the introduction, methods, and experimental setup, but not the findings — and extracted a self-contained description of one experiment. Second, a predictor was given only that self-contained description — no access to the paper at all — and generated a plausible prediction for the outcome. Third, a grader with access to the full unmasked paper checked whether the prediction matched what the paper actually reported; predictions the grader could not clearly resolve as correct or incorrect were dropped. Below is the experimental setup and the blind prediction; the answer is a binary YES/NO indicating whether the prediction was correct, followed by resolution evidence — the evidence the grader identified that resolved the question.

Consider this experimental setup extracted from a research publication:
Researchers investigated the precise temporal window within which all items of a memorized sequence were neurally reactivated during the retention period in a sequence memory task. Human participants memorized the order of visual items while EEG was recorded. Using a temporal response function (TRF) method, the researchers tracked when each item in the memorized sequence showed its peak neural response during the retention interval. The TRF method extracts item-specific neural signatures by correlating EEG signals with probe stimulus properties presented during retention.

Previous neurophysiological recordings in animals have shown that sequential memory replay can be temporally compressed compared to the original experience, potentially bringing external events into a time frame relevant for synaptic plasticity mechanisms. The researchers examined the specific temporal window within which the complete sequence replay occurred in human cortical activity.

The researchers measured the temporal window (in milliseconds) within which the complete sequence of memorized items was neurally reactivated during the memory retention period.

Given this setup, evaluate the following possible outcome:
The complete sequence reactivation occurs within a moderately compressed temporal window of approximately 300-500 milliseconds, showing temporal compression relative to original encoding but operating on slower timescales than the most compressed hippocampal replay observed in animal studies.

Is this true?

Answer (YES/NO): NO